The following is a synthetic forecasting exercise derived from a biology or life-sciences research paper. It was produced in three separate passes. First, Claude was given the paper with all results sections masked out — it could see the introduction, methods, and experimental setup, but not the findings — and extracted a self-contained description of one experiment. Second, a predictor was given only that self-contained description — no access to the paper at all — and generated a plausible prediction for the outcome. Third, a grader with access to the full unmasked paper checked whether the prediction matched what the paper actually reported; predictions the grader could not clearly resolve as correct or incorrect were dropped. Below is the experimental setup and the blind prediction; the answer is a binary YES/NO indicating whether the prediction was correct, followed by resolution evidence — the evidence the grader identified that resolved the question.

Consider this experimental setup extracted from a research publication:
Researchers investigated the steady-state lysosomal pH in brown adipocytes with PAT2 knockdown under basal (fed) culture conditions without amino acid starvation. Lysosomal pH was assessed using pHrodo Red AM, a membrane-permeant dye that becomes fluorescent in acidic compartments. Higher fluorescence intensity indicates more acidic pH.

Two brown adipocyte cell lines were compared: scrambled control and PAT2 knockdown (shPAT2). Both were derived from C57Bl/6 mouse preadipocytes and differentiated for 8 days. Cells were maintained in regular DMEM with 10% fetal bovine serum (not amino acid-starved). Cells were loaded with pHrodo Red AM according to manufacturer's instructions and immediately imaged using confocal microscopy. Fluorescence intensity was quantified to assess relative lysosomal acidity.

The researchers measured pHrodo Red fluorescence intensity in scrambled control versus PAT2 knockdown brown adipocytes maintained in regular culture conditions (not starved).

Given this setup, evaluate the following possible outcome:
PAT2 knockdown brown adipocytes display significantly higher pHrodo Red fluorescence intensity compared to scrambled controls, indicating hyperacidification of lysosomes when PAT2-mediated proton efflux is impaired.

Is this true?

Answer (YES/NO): NO